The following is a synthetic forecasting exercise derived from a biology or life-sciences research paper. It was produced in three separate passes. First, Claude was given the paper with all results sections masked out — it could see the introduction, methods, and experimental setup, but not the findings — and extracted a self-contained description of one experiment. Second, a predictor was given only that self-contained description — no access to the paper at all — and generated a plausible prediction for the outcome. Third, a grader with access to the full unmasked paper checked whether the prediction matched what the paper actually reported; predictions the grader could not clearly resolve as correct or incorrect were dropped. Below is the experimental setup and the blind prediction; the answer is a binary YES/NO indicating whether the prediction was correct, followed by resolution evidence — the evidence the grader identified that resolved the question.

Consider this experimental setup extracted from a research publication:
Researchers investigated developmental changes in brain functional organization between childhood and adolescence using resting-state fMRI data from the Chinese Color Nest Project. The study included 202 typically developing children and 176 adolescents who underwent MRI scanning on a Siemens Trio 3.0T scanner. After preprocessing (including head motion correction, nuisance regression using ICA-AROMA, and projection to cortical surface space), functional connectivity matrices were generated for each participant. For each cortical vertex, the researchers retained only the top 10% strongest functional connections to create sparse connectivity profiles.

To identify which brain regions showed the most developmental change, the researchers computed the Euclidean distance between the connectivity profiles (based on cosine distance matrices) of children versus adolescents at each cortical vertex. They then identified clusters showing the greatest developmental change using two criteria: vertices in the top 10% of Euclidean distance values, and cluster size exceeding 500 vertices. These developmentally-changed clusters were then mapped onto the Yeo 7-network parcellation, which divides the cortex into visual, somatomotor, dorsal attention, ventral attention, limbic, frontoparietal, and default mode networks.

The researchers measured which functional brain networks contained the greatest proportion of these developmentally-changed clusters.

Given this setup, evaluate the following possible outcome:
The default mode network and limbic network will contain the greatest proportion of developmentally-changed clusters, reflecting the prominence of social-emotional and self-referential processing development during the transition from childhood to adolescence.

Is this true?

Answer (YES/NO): NO